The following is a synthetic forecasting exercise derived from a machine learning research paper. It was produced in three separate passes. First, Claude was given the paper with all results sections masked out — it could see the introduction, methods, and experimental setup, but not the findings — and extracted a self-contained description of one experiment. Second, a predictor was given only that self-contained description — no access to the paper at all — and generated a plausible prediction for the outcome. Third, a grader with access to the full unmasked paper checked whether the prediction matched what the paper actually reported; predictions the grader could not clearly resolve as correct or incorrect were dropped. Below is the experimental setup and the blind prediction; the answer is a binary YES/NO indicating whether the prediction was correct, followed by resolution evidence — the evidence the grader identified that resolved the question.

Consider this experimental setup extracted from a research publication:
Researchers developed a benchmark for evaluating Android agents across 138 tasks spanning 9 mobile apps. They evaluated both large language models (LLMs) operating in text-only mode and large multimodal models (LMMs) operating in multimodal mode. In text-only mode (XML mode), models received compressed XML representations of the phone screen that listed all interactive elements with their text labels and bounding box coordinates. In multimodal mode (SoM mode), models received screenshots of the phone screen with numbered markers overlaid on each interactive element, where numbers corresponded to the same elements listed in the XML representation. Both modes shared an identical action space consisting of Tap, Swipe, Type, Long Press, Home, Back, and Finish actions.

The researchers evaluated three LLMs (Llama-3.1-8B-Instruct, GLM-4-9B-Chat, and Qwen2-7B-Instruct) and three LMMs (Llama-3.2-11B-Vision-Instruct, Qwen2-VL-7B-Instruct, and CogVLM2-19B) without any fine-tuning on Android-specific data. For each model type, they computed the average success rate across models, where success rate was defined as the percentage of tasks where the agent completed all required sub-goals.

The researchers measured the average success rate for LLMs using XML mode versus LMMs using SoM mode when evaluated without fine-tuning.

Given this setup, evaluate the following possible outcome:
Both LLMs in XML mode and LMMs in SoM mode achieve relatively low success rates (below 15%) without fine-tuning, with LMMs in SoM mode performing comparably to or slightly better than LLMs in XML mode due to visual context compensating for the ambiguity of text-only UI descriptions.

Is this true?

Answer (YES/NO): NO